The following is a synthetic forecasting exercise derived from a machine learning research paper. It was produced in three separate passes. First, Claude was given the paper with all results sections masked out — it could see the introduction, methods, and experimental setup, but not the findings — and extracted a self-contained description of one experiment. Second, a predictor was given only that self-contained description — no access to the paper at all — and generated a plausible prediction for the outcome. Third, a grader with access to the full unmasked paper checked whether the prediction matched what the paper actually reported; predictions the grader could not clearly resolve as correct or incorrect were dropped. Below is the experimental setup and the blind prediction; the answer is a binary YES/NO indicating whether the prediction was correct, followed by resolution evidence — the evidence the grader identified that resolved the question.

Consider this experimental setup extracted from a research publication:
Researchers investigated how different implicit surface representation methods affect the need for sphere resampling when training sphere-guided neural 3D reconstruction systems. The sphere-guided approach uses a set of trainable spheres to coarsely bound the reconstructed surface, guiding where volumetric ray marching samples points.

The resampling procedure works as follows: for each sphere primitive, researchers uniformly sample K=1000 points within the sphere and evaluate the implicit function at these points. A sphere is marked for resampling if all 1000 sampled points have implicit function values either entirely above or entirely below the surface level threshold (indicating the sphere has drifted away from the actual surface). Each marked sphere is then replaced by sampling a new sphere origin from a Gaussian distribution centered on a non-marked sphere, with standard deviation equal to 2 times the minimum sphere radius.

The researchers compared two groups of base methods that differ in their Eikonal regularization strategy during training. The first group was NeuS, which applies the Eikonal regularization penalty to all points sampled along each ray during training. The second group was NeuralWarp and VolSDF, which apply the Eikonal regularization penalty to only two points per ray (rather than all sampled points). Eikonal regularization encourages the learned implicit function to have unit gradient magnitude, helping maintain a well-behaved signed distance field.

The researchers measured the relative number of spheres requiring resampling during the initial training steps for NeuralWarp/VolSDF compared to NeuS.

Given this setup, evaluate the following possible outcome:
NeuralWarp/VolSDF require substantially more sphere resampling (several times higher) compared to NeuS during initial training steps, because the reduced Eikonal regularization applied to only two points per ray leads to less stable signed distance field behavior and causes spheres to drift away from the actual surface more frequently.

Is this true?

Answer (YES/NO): YES